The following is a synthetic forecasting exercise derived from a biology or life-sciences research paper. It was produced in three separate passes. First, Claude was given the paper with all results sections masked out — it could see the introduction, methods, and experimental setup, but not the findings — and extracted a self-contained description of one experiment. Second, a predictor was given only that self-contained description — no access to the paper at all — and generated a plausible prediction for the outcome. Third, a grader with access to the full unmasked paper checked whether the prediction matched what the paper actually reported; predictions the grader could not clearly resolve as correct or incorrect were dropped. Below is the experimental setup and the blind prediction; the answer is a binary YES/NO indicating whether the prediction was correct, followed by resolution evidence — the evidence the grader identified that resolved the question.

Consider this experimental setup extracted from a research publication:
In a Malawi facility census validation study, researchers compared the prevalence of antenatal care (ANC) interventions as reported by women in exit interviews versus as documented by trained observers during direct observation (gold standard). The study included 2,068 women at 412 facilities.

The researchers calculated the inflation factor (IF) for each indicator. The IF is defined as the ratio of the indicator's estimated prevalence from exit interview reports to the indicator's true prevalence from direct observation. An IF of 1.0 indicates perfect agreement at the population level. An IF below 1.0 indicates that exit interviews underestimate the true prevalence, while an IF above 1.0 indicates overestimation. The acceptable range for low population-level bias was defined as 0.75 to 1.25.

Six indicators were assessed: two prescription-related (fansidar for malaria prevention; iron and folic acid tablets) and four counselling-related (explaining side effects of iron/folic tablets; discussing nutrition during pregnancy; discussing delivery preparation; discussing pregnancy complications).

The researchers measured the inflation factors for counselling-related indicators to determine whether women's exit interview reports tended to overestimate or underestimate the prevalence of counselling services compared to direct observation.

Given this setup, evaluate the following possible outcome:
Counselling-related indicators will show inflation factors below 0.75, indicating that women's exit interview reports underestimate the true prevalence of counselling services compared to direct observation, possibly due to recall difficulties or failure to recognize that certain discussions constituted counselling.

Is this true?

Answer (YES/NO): NO